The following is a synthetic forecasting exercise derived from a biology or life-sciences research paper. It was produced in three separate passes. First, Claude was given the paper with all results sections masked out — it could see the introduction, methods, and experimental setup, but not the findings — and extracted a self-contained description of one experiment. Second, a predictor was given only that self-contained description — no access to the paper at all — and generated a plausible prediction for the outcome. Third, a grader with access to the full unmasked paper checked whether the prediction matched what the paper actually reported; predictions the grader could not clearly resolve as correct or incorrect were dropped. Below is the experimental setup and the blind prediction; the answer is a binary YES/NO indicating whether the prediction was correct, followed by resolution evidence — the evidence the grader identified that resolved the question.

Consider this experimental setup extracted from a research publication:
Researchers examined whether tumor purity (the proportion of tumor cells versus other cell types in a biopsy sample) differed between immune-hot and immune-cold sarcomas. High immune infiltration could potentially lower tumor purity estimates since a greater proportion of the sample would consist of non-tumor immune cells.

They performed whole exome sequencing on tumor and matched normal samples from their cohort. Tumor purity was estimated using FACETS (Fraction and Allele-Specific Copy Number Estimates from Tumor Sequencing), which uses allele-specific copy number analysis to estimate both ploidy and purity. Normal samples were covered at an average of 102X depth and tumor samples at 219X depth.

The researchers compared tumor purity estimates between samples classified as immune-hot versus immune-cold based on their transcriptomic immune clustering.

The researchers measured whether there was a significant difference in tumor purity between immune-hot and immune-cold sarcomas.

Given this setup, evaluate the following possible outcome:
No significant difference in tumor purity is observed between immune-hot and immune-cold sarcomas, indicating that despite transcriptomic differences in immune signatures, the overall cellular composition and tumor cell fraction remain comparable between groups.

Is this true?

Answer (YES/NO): NO